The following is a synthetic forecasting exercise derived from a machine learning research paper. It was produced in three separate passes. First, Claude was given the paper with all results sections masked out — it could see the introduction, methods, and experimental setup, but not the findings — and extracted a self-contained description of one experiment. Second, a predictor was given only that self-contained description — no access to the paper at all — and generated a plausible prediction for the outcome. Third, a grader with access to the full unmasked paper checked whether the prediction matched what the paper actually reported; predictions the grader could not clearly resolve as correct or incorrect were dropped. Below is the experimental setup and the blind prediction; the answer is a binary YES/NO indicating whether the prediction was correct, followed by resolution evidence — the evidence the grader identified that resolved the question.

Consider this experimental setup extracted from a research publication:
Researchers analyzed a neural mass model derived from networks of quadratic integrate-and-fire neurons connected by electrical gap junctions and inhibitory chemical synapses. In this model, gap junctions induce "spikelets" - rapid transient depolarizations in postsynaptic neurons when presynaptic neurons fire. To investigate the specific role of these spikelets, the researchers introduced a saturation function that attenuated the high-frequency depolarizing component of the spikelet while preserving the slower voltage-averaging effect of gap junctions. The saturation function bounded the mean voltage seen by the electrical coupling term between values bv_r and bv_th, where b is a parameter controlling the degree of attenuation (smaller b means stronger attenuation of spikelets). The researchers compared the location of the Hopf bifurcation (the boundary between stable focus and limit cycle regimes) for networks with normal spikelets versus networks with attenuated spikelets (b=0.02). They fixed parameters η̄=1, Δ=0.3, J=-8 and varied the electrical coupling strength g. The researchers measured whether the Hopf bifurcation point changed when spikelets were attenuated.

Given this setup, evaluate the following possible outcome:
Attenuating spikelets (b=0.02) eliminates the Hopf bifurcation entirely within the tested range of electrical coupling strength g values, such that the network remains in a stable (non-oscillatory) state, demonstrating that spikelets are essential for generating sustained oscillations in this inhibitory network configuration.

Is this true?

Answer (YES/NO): NO